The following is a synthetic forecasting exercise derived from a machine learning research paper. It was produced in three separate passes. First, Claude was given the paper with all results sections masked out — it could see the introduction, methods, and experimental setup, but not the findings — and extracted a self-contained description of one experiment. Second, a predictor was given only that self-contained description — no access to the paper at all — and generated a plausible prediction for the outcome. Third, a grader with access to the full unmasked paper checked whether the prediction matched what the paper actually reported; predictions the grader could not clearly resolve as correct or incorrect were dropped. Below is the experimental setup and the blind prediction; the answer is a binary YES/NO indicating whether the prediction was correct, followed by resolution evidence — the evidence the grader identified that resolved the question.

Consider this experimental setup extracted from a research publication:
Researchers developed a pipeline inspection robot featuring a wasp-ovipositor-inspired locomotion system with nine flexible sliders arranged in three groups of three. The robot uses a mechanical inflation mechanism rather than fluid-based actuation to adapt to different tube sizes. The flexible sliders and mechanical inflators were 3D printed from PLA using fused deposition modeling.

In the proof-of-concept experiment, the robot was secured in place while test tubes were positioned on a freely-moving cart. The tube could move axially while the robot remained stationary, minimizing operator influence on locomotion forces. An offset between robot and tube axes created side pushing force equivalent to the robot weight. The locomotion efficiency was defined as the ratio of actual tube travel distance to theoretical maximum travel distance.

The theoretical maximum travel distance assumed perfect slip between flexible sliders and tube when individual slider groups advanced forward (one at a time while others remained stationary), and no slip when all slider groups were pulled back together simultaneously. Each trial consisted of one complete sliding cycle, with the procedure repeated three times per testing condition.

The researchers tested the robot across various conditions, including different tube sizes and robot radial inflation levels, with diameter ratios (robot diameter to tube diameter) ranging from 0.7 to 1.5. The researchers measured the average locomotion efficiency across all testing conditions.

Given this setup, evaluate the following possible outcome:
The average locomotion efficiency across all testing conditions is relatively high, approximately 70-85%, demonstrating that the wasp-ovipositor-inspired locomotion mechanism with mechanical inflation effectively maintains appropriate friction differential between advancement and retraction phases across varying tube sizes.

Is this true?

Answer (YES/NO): YES